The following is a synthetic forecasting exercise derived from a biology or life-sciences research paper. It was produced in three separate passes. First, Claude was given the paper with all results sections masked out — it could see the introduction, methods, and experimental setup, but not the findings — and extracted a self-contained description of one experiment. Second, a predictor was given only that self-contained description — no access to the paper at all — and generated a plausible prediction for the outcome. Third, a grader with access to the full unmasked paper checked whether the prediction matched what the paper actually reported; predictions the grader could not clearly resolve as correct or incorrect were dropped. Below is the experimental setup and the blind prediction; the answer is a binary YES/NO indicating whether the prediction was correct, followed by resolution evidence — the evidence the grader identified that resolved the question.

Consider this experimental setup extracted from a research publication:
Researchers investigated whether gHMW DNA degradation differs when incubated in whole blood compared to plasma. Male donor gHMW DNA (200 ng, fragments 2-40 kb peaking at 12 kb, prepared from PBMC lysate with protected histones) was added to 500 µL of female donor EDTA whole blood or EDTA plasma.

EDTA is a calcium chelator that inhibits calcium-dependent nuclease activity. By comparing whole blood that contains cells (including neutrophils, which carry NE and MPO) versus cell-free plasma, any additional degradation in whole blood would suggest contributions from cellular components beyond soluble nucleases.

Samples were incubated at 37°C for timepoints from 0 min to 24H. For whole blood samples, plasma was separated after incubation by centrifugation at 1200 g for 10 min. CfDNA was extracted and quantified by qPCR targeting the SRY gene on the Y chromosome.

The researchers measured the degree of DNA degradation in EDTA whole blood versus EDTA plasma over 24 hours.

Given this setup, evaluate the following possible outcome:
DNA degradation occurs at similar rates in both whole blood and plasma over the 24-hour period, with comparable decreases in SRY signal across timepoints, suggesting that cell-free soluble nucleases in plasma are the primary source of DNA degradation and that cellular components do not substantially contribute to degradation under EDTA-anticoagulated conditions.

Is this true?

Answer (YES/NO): NO